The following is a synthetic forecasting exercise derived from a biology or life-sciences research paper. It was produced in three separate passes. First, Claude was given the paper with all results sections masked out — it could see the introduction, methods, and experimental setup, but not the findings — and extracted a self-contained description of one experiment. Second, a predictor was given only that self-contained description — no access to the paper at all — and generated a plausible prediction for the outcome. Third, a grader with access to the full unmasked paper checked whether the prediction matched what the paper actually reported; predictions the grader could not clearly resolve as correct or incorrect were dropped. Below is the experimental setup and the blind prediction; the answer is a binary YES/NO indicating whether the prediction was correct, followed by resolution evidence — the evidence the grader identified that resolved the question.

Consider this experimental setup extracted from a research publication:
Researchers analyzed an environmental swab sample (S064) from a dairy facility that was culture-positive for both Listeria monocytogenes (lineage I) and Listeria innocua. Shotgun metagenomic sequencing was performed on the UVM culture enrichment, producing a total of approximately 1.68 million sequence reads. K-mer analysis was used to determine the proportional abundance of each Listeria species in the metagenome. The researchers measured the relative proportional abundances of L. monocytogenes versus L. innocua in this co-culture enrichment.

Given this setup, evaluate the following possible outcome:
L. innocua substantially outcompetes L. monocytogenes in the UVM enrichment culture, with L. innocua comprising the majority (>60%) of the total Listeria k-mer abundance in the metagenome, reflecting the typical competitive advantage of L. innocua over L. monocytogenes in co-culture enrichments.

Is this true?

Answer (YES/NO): YES